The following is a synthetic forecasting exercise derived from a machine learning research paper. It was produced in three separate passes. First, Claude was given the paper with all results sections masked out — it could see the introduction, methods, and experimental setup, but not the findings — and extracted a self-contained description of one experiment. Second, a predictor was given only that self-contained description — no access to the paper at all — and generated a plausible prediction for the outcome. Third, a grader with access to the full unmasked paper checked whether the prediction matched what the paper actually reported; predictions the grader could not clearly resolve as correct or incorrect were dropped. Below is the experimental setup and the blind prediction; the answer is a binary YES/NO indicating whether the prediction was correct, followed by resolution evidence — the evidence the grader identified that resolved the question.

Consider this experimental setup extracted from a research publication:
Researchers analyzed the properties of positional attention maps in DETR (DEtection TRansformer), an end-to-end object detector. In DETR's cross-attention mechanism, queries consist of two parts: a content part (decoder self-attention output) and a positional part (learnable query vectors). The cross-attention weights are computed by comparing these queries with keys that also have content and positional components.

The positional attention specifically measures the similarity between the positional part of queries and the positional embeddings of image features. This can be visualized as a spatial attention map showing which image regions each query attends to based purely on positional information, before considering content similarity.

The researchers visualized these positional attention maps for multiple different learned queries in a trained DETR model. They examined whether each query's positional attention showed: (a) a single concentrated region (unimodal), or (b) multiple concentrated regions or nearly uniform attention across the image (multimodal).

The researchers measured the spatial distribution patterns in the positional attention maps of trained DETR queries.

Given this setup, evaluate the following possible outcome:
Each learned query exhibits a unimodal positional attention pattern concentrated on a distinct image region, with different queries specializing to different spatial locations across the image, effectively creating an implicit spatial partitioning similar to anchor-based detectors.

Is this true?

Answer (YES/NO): NO